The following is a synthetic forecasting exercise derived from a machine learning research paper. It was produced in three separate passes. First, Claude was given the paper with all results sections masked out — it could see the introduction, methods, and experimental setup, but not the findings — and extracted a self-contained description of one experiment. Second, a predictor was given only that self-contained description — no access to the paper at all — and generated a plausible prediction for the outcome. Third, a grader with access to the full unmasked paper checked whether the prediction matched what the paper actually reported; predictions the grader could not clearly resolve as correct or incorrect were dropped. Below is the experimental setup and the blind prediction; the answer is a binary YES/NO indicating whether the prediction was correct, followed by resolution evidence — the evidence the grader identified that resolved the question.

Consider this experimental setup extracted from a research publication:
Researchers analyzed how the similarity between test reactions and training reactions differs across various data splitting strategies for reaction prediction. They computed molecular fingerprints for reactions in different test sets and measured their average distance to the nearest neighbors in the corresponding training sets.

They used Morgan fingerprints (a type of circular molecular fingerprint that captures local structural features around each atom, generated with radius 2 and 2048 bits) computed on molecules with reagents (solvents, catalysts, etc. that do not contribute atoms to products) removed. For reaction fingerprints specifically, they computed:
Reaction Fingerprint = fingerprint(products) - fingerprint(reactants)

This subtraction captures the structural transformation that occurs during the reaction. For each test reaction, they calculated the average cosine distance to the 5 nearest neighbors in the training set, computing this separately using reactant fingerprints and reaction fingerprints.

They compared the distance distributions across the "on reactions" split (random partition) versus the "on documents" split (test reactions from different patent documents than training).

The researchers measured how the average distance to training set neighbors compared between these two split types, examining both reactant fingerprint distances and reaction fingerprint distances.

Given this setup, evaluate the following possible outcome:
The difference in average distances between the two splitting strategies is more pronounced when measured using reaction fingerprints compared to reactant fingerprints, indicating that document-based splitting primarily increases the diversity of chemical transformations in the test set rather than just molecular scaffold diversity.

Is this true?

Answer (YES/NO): NO